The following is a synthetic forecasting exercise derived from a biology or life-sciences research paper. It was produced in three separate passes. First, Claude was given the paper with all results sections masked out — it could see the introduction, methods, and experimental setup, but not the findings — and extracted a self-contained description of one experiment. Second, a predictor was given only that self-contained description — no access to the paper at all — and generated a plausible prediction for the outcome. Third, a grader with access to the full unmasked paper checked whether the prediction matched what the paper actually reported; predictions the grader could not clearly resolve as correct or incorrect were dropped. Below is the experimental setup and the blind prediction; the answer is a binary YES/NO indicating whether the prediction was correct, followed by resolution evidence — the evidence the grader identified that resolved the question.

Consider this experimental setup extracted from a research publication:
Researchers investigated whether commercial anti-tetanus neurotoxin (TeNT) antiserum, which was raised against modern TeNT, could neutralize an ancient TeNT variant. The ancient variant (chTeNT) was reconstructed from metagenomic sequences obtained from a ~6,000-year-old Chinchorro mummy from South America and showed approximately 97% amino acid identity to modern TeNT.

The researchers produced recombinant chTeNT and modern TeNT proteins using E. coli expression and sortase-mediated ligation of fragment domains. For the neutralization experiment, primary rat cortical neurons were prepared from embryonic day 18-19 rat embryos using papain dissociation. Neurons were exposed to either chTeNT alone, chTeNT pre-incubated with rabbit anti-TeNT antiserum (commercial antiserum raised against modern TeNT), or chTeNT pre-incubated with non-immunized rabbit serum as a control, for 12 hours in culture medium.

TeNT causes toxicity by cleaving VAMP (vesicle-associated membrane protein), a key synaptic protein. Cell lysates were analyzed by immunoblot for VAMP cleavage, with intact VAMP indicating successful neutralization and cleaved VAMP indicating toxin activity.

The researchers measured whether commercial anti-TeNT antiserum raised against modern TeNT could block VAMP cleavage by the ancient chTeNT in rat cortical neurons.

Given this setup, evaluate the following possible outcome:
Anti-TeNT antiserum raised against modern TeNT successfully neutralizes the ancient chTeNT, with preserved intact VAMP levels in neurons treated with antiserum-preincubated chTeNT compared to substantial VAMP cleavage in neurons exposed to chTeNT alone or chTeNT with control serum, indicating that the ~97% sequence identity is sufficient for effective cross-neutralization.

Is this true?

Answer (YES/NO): YES